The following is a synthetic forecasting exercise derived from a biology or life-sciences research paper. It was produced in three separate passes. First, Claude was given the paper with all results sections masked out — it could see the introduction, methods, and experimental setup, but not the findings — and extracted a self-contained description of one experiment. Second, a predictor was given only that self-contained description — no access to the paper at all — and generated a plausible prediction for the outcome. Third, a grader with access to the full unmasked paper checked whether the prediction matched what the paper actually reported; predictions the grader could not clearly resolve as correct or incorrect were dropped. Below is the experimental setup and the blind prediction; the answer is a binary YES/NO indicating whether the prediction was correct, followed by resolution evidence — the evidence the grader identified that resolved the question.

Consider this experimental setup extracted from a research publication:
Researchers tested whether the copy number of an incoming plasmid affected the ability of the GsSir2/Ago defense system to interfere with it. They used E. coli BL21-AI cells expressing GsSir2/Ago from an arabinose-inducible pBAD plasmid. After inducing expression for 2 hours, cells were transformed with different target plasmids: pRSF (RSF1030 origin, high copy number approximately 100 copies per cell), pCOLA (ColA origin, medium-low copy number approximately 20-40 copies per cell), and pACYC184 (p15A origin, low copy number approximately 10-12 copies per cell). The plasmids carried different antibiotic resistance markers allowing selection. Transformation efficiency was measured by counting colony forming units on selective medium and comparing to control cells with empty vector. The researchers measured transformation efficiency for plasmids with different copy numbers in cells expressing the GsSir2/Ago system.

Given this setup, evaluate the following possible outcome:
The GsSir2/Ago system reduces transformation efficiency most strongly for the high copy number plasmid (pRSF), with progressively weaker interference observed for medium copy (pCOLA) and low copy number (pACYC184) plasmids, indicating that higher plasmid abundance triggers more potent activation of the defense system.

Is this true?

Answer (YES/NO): NO